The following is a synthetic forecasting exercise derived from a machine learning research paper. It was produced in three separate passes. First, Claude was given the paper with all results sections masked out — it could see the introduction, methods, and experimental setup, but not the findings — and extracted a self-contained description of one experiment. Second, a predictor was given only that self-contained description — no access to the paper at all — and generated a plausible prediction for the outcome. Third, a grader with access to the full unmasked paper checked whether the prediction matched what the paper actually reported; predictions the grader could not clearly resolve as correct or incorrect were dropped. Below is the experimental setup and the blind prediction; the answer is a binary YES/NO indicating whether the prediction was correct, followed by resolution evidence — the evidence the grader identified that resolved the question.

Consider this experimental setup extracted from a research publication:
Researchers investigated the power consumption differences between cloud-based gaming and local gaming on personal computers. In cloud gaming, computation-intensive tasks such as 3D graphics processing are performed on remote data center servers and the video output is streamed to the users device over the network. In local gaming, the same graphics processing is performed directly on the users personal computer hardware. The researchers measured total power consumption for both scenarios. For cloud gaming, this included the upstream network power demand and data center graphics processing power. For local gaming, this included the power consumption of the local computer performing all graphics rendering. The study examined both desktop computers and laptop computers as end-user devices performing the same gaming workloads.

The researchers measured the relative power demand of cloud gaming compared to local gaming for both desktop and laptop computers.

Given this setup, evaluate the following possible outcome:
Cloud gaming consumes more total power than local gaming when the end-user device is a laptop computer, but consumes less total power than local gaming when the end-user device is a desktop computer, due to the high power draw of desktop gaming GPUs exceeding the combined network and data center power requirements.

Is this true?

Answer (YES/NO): NO